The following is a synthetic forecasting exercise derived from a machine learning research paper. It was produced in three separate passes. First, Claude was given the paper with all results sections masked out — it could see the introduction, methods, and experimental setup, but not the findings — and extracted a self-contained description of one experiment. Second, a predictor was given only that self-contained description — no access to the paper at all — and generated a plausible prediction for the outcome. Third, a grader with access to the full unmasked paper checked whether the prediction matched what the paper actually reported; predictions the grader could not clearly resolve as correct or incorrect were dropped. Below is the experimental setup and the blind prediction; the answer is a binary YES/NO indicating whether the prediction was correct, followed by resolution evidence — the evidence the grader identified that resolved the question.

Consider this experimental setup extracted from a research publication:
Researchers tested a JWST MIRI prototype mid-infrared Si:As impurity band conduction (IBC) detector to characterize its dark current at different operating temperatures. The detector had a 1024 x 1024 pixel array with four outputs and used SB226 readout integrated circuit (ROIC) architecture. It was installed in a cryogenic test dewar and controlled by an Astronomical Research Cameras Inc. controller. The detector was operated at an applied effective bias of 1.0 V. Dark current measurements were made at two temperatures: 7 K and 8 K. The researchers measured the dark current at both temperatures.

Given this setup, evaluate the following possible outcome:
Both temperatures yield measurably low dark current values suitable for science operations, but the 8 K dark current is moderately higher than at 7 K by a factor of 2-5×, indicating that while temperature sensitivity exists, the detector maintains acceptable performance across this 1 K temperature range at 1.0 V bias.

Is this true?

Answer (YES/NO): NO